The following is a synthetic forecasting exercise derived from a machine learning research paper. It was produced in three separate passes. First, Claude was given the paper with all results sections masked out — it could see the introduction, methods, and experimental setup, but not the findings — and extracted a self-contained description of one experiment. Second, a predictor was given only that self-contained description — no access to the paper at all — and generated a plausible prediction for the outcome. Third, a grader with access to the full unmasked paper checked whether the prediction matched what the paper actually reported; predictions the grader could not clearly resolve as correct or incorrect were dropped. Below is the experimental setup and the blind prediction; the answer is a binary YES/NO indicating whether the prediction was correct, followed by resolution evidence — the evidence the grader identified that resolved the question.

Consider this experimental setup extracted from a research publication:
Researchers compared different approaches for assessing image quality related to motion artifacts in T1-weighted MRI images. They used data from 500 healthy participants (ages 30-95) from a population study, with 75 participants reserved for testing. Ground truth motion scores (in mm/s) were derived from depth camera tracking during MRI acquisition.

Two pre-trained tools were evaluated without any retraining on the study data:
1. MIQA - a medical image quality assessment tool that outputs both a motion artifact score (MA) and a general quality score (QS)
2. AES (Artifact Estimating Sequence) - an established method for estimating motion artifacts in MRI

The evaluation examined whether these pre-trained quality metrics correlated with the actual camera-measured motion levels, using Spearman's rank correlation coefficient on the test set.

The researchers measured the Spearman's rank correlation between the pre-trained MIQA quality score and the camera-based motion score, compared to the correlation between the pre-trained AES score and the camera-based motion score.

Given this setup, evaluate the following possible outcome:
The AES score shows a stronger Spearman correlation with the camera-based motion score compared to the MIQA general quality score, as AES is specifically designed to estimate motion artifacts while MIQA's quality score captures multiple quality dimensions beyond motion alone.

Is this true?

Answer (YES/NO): NO